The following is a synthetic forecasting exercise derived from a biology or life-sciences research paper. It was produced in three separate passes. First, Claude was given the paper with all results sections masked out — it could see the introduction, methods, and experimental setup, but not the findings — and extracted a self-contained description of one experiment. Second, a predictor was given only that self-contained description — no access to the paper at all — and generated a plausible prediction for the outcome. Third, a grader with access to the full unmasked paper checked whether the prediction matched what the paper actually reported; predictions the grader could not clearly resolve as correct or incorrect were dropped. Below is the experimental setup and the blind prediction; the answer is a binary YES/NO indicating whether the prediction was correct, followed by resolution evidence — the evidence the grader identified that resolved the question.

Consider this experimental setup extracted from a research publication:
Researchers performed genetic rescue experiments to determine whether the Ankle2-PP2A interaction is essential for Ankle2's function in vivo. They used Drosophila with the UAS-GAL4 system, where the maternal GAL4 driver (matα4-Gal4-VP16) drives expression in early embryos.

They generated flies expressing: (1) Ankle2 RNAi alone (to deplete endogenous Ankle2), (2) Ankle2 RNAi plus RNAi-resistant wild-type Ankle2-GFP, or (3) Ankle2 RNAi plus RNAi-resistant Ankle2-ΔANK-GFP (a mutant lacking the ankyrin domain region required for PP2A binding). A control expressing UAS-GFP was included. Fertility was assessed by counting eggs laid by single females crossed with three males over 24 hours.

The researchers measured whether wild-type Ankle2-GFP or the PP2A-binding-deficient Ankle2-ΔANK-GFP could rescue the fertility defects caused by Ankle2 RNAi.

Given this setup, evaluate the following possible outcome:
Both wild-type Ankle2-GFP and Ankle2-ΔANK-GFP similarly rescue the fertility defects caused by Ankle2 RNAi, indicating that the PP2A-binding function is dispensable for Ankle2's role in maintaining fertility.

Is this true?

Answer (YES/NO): NO